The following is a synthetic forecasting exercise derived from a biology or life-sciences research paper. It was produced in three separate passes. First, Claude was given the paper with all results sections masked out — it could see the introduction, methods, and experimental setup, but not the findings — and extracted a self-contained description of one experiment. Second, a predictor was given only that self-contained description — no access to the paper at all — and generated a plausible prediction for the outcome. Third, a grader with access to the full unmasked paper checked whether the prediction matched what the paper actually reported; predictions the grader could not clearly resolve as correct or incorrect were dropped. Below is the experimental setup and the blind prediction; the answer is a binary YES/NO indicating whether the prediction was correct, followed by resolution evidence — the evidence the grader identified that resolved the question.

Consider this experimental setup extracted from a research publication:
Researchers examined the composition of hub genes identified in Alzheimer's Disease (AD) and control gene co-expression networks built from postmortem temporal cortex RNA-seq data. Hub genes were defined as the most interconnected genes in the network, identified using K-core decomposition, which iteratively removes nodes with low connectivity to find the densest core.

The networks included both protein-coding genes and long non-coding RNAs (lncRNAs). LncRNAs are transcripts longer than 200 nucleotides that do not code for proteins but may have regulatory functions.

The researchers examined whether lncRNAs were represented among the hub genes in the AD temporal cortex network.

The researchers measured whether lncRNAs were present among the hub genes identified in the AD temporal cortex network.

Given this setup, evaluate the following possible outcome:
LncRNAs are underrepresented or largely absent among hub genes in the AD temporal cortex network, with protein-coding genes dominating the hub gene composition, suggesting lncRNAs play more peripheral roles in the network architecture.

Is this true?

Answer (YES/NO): NO